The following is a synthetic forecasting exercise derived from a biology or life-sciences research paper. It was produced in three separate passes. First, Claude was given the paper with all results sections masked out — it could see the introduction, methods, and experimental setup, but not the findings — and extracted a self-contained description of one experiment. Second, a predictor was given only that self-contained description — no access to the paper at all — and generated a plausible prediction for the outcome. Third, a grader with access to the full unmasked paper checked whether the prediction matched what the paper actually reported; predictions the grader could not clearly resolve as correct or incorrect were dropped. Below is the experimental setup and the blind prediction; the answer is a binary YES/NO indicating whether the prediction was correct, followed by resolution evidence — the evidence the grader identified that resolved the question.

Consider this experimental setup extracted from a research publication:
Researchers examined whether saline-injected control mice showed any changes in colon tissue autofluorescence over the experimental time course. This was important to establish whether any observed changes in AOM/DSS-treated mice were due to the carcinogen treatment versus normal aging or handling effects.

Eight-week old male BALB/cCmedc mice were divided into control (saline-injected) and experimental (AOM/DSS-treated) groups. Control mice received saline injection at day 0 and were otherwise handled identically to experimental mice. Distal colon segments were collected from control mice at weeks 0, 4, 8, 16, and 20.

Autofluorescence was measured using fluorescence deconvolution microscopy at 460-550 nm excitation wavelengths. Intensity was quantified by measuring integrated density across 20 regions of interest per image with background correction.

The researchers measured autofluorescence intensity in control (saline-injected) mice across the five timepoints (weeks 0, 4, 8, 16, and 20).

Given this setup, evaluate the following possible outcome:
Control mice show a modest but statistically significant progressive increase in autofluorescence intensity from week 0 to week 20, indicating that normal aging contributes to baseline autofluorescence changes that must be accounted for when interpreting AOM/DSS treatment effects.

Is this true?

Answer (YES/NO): NO